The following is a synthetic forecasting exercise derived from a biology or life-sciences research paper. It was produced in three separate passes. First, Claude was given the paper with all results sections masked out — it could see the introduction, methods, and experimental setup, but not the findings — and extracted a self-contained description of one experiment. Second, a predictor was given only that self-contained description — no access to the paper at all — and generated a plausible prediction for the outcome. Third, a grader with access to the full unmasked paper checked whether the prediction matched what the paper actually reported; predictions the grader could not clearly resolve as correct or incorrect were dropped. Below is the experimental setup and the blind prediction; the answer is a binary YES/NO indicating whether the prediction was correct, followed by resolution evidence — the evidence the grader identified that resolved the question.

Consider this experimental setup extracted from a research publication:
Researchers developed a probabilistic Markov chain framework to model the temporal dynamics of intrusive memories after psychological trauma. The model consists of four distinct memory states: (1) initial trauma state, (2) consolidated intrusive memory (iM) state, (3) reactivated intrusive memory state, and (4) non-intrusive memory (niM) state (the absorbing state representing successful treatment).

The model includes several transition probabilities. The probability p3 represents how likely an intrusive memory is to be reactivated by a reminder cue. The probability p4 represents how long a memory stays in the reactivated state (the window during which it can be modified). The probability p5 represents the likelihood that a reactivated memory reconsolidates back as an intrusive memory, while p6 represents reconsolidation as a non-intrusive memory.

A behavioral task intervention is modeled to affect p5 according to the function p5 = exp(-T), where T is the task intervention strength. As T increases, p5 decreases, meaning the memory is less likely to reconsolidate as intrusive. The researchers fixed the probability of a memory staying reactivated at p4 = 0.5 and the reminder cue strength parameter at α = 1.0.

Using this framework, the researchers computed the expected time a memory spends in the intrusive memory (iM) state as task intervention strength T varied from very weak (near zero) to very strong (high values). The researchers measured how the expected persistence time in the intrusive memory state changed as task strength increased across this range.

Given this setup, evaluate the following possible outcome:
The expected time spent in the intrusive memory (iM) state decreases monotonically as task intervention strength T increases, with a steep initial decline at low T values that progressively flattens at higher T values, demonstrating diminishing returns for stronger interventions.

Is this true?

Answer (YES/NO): YES